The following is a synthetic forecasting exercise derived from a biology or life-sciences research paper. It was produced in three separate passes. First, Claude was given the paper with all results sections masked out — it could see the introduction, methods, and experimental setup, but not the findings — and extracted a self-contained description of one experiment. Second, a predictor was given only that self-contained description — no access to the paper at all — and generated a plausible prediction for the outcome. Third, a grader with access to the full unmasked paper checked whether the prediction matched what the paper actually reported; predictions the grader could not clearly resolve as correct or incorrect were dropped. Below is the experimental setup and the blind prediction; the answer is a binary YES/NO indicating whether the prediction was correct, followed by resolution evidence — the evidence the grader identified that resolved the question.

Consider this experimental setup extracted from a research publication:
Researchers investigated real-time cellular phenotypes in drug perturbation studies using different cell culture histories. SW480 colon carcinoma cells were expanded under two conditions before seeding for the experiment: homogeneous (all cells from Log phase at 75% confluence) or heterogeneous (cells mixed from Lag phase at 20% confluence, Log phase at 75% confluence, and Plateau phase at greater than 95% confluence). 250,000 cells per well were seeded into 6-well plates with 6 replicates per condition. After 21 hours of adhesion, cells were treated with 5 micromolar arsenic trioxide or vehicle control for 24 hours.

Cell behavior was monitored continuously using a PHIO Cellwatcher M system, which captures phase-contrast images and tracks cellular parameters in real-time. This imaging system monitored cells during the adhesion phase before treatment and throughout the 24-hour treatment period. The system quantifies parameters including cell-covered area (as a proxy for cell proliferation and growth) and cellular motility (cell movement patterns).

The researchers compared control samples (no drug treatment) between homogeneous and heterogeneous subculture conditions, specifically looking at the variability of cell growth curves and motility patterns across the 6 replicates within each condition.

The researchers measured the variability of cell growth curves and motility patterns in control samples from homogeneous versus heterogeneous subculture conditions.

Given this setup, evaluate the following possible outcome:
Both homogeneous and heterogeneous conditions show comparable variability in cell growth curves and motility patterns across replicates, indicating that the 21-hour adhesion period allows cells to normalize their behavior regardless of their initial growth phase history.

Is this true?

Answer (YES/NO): NO